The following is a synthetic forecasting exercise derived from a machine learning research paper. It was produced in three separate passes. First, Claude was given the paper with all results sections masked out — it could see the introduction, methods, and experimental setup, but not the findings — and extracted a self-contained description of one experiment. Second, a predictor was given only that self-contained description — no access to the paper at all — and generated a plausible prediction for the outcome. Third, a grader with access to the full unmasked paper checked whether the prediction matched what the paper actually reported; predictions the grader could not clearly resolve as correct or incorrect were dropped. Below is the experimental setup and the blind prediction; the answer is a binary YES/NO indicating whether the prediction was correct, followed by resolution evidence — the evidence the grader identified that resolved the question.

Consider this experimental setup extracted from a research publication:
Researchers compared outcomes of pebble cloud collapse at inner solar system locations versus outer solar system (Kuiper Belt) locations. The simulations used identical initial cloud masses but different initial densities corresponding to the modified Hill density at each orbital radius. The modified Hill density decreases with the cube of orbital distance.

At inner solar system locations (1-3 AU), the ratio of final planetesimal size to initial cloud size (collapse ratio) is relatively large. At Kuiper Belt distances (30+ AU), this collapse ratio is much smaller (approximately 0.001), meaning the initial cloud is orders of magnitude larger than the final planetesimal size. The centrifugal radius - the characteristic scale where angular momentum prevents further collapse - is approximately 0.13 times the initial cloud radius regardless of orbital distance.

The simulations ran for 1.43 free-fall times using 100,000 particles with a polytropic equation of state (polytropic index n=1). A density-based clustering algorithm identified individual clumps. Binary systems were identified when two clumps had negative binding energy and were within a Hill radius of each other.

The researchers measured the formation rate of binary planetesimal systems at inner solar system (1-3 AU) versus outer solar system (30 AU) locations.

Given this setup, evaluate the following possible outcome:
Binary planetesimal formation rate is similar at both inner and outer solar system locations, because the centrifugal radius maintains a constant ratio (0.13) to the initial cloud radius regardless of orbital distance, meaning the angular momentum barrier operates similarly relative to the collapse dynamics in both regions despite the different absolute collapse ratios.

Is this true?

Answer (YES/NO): NO